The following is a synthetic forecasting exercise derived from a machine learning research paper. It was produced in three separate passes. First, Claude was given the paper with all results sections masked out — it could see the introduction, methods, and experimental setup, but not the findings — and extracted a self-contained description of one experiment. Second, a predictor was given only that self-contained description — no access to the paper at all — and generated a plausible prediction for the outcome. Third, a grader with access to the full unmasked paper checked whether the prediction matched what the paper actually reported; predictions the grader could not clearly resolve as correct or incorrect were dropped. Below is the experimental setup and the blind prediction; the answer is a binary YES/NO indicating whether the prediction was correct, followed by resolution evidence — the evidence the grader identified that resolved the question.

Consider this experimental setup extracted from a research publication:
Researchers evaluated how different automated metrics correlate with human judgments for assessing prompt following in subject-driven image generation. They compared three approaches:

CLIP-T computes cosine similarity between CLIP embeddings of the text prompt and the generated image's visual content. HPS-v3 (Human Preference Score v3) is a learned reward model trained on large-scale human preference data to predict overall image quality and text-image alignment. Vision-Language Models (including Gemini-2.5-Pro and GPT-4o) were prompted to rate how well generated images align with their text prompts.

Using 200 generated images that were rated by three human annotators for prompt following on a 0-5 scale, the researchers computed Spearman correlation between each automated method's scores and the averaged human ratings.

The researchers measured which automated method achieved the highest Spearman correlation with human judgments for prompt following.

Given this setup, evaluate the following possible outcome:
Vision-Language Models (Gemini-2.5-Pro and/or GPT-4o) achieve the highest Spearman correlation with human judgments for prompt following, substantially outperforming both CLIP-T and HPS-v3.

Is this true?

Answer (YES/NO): NO